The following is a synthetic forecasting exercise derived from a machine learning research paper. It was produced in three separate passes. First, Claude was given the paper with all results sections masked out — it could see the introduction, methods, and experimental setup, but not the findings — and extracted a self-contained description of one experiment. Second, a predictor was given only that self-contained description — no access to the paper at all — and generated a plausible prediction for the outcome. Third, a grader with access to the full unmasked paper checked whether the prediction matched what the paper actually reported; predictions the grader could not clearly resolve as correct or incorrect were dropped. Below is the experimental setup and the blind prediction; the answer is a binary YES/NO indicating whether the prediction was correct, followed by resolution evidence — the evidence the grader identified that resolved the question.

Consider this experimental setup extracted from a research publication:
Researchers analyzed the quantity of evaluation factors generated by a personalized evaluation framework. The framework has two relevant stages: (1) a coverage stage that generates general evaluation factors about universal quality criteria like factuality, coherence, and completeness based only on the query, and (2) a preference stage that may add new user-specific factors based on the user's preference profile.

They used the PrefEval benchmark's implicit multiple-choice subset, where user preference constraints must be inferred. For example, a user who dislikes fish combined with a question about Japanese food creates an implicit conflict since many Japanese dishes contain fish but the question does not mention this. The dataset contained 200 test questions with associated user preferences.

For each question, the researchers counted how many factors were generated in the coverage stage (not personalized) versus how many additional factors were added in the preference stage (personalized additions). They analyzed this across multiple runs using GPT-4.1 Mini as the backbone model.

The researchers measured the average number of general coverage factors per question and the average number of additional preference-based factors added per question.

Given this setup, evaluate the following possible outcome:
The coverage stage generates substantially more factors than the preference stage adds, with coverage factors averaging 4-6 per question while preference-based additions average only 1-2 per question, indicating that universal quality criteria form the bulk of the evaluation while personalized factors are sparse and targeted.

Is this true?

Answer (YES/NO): NO